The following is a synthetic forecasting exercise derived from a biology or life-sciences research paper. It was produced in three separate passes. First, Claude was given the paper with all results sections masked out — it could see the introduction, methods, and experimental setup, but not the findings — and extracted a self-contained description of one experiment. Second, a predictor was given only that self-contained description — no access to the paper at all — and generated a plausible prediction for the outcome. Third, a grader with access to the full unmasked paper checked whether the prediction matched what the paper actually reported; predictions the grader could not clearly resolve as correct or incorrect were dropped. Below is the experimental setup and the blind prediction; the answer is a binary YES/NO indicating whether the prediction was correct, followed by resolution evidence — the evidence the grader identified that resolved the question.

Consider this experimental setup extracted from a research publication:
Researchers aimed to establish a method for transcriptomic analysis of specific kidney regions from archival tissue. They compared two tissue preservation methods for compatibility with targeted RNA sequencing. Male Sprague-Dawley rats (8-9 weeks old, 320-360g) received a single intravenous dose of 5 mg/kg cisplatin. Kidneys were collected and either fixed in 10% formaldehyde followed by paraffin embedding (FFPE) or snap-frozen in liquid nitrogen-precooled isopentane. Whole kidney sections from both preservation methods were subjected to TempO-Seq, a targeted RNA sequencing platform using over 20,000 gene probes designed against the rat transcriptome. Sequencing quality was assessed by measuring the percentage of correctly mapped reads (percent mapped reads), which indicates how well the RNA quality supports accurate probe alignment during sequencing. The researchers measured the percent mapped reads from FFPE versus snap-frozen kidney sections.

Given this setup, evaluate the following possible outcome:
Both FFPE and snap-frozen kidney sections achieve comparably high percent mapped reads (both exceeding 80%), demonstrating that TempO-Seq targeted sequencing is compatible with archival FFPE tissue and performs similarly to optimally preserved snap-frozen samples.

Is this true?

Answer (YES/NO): NO